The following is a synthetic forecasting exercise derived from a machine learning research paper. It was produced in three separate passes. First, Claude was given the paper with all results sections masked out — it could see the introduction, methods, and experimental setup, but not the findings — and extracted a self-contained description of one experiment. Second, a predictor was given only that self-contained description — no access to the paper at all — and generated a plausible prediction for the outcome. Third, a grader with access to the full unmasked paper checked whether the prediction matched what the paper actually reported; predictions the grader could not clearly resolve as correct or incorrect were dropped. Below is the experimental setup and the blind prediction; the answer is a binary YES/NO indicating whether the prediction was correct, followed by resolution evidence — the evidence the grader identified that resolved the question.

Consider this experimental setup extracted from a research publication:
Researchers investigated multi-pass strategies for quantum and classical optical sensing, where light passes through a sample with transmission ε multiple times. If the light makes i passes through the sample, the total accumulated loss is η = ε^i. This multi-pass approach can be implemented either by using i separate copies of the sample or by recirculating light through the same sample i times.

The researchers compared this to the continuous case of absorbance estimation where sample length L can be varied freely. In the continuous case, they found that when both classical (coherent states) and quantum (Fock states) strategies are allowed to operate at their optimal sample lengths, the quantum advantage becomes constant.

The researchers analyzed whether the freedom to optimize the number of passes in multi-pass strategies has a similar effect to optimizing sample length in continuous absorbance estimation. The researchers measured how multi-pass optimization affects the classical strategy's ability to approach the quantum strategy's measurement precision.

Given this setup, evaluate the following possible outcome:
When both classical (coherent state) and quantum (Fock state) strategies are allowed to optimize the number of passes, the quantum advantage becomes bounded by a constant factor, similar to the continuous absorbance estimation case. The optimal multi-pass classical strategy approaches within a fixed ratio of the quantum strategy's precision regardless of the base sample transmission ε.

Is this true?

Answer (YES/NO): YES